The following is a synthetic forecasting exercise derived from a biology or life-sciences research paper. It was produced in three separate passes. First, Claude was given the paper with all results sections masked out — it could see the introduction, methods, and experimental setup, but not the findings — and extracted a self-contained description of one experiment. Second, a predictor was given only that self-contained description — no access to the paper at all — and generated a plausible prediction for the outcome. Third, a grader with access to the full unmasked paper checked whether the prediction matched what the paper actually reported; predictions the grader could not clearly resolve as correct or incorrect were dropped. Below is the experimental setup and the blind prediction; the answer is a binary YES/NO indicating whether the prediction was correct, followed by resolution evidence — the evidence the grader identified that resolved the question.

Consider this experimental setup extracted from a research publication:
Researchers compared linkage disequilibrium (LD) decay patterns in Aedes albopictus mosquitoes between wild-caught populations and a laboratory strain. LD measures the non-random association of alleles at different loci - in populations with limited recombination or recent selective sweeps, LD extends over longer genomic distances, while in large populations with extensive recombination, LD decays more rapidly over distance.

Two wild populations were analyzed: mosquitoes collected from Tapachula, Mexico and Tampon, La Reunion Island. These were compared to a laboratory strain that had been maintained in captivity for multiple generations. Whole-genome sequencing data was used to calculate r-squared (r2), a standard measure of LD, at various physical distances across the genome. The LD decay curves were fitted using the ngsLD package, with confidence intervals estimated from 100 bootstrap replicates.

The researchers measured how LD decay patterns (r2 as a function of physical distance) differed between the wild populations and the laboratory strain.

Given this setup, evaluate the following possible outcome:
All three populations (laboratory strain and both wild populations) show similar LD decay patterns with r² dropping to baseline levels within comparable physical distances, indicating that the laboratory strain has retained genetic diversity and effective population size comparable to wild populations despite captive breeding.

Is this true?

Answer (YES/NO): NO